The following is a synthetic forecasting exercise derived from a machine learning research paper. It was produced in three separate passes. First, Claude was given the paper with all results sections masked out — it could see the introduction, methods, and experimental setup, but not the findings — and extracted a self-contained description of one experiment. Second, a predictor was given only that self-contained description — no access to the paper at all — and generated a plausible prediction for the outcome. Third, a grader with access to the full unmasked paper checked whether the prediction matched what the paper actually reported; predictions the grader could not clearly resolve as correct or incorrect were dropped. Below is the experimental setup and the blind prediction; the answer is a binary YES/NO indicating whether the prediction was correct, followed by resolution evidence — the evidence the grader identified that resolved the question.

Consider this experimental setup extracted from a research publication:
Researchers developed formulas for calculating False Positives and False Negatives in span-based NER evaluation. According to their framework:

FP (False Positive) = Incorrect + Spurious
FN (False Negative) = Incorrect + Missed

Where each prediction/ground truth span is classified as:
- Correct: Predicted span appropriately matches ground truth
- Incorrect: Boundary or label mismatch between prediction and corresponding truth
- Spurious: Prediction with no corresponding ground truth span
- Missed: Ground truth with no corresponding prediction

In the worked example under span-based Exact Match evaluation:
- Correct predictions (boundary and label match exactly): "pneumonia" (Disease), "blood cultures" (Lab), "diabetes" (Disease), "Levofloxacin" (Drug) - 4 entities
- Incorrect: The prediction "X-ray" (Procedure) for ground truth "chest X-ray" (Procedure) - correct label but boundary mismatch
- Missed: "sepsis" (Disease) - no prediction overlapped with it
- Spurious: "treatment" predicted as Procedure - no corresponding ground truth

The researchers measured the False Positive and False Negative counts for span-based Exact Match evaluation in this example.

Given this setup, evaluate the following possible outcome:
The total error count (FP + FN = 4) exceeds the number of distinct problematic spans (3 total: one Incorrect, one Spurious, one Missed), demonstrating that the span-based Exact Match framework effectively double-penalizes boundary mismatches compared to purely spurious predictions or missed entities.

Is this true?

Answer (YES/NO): YES